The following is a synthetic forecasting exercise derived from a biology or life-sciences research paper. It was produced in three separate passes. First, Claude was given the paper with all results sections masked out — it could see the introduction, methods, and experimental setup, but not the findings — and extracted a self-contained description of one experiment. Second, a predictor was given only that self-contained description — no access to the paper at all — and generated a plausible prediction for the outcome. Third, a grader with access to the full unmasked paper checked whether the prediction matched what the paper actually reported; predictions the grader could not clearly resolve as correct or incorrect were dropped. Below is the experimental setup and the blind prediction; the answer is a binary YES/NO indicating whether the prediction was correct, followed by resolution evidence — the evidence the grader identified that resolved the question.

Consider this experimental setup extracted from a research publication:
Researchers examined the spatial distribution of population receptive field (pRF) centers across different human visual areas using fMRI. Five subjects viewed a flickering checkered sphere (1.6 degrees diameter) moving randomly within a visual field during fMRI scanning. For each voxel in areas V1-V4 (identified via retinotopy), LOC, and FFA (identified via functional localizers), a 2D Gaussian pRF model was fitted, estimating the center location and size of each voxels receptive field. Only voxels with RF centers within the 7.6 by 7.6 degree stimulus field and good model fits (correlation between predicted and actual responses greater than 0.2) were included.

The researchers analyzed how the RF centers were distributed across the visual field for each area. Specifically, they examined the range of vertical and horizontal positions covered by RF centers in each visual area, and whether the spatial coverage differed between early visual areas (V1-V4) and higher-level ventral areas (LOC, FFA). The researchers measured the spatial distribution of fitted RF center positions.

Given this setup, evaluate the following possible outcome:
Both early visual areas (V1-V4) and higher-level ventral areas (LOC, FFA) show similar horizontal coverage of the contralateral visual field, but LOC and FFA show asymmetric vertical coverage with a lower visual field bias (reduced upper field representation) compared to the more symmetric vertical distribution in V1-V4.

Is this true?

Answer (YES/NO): NO